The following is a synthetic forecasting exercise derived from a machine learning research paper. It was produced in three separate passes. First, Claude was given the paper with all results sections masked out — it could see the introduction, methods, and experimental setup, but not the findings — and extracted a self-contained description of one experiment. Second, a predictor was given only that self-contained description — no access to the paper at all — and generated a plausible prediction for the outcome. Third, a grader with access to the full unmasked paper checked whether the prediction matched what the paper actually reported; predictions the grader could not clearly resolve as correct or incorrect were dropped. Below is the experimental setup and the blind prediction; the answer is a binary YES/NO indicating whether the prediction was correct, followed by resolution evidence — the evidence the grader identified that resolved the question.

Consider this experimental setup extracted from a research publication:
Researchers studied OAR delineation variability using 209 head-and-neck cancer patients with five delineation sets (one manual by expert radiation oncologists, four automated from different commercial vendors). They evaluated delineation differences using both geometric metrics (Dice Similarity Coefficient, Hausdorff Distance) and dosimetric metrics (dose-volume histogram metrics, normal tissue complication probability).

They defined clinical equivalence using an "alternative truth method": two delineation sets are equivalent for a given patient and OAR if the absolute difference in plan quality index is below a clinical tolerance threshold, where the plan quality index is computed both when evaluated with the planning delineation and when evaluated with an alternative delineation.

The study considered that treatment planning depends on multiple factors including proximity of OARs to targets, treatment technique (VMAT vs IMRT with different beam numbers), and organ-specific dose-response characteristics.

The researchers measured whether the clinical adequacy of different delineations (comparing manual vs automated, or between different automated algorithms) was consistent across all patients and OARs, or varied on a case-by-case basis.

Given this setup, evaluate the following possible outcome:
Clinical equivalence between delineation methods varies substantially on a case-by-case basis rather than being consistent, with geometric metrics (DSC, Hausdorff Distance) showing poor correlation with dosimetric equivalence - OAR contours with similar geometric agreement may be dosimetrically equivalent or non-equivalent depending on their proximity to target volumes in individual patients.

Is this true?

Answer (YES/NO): YES